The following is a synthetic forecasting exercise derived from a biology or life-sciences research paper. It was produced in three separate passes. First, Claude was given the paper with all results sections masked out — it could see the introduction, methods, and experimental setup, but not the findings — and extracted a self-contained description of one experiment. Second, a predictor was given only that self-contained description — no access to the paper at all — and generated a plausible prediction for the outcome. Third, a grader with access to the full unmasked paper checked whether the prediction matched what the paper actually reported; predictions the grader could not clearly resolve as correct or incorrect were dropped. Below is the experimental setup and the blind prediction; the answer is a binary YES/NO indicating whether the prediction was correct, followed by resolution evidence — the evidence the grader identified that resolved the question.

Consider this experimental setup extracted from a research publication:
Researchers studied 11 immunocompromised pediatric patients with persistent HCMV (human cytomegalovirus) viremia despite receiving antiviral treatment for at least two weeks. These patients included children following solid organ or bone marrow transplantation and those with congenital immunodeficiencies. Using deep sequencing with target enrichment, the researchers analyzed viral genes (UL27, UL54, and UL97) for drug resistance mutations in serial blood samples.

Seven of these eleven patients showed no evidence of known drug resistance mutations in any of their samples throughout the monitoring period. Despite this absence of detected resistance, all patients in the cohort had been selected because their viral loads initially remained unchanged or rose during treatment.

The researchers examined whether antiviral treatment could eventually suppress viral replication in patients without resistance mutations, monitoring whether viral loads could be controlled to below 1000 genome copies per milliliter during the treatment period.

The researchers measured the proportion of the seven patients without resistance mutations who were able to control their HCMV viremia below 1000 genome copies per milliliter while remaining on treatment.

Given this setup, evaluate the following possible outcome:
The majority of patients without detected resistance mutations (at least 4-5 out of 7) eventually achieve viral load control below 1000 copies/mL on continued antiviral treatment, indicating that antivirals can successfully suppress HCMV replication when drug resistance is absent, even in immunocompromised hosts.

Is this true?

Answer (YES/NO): YES